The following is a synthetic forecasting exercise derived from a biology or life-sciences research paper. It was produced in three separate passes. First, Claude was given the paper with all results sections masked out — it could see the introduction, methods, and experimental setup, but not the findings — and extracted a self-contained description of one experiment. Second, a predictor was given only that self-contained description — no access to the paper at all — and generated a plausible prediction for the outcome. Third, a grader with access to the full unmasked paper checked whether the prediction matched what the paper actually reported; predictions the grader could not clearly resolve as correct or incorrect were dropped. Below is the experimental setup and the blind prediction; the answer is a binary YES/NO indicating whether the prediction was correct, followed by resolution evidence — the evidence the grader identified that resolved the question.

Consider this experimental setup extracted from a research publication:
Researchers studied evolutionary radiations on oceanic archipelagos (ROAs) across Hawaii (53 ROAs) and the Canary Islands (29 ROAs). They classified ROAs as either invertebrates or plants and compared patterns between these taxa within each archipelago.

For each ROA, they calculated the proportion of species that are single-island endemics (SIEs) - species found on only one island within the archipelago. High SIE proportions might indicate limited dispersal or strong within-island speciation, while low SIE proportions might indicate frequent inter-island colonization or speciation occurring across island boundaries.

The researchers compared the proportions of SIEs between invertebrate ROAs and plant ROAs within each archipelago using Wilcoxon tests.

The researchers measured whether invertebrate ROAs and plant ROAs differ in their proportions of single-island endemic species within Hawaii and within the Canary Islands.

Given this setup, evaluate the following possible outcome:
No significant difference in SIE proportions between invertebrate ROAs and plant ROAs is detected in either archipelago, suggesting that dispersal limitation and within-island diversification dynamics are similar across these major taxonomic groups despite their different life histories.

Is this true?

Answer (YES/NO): NO